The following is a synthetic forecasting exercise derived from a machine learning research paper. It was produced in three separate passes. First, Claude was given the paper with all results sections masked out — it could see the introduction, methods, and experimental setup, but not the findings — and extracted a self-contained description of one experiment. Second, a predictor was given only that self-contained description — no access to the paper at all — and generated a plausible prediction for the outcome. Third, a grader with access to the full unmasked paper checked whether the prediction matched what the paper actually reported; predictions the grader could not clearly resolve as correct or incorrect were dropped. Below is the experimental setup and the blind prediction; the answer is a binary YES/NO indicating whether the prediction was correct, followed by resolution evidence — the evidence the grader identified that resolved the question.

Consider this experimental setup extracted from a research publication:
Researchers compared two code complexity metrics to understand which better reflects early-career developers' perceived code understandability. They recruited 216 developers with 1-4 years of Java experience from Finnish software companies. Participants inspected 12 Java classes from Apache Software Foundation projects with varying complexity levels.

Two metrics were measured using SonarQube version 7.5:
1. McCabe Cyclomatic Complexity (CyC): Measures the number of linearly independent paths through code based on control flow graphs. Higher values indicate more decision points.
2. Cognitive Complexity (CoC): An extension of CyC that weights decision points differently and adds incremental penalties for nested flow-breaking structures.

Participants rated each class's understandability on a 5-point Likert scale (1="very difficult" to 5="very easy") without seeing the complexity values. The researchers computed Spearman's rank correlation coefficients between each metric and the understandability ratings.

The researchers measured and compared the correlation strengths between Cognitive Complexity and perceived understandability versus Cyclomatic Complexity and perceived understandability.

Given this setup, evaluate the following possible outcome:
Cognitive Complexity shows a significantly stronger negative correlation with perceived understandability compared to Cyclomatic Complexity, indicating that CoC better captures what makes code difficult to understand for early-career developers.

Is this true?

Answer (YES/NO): NO